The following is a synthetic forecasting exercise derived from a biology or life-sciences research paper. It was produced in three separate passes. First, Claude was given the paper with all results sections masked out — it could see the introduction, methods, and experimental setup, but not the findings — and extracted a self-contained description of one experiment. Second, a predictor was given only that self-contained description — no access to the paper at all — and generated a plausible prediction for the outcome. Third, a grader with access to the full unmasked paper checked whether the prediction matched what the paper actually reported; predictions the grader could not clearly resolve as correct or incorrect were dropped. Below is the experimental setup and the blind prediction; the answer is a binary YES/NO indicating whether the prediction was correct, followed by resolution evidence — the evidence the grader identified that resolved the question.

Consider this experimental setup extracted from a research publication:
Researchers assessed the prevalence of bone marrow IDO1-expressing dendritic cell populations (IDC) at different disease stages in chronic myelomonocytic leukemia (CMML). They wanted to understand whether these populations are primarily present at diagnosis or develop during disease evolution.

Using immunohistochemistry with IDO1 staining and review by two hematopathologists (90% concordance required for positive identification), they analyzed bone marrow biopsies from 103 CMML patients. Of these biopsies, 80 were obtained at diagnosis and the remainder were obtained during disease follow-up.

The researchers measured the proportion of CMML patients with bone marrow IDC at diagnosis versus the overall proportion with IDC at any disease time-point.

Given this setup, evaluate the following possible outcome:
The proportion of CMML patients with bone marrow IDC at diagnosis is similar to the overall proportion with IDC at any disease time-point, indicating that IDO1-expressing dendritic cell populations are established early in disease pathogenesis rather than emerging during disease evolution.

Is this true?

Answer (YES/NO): NO